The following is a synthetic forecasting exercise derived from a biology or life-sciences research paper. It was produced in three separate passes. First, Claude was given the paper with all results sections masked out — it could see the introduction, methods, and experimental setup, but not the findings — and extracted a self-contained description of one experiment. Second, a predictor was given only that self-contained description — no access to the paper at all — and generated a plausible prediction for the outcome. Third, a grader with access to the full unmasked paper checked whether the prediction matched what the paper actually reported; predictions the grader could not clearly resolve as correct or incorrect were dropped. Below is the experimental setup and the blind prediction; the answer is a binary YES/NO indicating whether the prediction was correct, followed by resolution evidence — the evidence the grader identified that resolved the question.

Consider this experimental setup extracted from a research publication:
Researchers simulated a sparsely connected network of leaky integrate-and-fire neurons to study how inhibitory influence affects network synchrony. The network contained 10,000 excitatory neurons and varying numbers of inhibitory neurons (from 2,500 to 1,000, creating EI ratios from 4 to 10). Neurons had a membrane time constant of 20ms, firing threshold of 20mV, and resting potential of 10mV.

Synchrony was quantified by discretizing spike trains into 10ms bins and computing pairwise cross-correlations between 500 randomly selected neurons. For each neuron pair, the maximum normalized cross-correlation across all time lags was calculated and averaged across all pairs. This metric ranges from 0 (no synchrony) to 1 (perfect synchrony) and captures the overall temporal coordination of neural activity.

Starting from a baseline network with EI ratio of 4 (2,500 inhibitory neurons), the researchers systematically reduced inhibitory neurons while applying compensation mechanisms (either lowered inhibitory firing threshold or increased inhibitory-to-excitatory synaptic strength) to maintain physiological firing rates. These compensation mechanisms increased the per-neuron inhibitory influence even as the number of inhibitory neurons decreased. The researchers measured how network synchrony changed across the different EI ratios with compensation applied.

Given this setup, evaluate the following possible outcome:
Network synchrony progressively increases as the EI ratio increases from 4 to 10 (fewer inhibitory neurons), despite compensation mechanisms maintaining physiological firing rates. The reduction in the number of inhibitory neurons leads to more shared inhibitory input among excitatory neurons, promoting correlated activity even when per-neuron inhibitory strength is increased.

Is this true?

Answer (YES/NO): NO